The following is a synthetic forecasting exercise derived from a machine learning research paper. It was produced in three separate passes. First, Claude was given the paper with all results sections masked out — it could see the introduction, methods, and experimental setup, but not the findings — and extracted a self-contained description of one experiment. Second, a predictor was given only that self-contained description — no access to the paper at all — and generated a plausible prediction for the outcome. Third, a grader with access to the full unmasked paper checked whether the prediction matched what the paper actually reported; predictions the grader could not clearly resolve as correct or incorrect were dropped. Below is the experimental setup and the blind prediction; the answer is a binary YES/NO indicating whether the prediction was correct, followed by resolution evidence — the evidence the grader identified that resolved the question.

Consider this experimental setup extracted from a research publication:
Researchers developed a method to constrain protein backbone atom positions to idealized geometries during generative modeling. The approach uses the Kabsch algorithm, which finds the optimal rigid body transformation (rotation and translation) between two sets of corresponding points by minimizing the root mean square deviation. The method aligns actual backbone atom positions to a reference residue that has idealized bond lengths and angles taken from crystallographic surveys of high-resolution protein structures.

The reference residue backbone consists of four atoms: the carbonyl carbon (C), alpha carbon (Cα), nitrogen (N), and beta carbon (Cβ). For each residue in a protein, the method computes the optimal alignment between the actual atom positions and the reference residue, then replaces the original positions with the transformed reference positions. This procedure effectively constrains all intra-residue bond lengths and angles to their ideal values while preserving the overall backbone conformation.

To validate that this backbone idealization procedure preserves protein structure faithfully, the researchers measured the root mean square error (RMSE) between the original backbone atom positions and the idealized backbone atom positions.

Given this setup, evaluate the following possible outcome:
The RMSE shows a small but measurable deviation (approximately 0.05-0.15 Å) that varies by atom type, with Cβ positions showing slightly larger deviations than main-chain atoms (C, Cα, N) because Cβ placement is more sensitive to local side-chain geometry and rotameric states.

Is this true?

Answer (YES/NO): NO